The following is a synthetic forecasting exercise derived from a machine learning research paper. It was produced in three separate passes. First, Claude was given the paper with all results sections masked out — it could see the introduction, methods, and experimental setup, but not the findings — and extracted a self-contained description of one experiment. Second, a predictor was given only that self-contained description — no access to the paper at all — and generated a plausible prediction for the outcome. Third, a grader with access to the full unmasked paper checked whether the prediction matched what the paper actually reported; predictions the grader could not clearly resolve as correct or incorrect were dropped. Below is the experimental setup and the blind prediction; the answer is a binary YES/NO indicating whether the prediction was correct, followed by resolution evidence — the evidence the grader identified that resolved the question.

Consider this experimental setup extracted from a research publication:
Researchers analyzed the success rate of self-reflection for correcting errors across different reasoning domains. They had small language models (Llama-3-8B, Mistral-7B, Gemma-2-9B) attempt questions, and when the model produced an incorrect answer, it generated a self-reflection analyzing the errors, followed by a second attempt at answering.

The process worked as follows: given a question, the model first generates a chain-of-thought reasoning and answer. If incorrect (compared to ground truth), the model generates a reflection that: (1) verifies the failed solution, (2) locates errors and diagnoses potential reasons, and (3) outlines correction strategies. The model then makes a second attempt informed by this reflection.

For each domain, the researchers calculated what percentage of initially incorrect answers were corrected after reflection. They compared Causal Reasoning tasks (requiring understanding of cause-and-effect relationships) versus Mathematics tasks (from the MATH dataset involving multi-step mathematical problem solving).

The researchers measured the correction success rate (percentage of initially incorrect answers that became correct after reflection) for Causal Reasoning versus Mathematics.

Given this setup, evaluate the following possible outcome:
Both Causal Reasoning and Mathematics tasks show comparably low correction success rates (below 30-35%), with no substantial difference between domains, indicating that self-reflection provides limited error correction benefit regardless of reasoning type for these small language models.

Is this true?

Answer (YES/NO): NO